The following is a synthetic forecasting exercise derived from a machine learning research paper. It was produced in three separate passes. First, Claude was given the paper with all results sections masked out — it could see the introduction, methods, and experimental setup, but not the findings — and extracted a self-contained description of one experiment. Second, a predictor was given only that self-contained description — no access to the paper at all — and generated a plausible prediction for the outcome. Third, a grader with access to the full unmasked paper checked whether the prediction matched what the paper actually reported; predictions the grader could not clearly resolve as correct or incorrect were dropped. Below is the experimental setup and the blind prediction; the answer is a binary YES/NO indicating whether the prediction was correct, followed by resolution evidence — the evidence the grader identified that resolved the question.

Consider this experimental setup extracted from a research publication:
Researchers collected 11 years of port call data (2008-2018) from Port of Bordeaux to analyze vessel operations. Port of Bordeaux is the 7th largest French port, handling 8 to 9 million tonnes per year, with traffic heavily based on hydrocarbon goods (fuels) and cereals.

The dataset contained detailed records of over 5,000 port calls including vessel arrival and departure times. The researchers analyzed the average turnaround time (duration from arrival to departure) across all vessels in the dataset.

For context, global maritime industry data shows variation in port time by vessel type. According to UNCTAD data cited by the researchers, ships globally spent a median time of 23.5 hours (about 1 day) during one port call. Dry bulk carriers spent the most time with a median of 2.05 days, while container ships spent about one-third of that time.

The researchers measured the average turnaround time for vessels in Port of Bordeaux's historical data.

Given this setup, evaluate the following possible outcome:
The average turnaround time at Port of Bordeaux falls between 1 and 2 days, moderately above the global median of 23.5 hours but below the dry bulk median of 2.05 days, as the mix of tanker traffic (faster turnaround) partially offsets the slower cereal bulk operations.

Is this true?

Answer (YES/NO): NO